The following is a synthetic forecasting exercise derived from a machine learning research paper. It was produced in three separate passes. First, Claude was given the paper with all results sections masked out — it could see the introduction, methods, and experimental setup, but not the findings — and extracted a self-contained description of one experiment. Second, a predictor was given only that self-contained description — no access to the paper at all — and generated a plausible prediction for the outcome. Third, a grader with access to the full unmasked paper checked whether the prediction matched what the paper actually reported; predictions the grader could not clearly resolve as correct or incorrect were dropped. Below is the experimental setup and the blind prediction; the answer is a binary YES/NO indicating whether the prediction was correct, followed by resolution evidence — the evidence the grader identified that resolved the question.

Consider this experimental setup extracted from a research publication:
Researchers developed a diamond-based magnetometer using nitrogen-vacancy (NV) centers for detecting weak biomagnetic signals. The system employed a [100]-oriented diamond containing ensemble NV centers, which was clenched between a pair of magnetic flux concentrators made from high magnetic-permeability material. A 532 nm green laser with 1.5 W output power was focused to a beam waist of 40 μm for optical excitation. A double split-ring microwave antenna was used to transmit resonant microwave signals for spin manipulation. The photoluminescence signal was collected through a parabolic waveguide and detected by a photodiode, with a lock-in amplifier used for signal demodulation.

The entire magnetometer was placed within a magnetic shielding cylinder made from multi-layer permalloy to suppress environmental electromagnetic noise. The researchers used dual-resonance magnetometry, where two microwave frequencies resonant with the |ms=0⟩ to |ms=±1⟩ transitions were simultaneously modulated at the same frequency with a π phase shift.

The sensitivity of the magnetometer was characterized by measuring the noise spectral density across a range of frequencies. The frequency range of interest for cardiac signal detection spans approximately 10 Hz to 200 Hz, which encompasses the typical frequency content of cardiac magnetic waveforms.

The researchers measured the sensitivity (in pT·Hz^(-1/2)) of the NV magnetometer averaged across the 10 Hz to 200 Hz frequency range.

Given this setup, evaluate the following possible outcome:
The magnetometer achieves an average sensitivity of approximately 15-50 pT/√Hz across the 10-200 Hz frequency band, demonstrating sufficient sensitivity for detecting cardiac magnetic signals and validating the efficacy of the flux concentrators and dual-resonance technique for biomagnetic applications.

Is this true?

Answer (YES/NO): NO